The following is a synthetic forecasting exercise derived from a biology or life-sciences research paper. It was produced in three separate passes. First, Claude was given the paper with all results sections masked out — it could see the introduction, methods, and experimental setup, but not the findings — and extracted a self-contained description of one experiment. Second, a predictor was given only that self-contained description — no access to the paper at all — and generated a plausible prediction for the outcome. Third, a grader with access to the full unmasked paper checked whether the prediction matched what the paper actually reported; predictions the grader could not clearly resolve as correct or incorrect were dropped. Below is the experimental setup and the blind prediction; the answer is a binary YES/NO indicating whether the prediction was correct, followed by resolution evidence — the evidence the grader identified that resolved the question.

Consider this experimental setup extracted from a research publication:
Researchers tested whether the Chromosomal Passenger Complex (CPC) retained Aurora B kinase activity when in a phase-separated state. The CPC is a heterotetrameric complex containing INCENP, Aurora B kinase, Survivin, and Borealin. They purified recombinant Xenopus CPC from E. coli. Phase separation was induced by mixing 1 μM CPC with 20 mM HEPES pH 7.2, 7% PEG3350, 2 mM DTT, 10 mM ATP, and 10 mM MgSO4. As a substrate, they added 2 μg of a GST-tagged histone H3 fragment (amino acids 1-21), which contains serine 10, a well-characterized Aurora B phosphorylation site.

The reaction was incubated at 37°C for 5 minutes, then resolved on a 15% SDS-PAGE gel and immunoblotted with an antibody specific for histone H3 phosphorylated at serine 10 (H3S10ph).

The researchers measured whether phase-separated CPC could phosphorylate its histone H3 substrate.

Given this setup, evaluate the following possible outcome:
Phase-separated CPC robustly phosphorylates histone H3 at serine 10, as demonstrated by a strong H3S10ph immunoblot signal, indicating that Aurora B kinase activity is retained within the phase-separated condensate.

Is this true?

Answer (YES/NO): YES